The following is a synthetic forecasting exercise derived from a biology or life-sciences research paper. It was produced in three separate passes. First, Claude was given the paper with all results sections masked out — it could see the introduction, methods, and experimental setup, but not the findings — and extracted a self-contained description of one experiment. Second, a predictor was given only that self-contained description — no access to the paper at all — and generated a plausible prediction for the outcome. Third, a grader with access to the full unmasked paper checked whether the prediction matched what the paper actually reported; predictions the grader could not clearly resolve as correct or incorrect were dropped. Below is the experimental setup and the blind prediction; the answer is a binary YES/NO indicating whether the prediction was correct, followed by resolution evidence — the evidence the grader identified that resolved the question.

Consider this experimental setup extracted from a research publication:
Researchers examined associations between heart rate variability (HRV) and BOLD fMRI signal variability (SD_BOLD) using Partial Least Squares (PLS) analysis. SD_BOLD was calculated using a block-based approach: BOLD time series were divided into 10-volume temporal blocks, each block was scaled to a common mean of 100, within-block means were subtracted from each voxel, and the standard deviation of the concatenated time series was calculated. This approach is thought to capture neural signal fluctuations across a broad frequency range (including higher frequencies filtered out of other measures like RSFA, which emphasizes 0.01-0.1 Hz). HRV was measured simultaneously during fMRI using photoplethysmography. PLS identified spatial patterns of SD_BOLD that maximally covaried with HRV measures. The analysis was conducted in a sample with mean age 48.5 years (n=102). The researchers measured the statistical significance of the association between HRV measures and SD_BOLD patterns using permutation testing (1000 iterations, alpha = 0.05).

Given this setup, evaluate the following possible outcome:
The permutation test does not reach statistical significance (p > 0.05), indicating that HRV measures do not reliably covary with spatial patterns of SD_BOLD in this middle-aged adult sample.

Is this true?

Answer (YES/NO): NO